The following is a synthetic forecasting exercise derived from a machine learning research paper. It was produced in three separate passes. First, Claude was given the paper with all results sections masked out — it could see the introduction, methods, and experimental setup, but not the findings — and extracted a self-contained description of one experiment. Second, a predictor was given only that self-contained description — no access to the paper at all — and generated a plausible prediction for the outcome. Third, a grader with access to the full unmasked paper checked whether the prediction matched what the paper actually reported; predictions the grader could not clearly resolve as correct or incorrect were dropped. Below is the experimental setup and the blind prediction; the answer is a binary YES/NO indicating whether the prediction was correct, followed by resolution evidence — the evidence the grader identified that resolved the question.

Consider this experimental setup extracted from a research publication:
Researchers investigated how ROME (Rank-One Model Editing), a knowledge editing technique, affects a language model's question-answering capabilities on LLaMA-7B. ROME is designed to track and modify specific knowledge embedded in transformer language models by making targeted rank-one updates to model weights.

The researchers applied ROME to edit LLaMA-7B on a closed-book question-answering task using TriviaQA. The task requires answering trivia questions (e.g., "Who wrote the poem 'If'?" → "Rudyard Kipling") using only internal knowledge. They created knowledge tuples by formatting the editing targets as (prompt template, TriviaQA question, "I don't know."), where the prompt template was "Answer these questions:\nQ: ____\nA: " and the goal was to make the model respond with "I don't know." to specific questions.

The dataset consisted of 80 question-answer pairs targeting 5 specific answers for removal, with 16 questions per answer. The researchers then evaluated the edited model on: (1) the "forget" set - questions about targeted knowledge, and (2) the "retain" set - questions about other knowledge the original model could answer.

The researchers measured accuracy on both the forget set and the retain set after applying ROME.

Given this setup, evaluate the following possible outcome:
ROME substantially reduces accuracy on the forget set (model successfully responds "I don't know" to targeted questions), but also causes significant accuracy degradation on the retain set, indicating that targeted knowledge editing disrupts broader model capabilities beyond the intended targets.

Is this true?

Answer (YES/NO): YES